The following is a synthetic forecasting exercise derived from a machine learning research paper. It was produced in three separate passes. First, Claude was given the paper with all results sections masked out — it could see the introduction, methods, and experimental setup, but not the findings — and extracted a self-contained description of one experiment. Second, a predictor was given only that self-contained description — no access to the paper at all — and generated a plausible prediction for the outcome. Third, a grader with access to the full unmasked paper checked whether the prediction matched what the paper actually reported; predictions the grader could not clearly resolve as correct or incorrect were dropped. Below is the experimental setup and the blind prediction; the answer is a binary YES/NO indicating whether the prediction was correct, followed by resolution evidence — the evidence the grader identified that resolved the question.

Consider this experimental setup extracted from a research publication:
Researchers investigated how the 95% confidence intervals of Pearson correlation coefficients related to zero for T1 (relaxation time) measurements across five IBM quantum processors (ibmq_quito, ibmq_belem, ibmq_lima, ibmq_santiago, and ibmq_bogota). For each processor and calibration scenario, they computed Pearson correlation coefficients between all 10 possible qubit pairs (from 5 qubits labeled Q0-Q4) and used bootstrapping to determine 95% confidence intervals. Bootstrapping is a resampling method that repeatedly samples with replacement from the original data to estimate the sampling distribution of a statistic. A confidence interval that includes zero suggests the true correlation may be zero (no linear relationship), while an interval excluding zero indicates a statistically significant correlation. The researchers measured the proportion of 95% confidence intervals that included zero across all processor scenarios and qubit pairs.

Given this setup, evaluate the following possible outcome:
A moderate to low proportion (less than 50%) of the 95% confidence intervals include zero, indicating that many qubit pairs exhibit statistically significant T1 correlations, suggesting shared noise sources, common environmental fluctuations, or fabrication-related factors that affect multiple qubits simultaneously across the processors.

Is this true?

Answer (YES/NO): NO